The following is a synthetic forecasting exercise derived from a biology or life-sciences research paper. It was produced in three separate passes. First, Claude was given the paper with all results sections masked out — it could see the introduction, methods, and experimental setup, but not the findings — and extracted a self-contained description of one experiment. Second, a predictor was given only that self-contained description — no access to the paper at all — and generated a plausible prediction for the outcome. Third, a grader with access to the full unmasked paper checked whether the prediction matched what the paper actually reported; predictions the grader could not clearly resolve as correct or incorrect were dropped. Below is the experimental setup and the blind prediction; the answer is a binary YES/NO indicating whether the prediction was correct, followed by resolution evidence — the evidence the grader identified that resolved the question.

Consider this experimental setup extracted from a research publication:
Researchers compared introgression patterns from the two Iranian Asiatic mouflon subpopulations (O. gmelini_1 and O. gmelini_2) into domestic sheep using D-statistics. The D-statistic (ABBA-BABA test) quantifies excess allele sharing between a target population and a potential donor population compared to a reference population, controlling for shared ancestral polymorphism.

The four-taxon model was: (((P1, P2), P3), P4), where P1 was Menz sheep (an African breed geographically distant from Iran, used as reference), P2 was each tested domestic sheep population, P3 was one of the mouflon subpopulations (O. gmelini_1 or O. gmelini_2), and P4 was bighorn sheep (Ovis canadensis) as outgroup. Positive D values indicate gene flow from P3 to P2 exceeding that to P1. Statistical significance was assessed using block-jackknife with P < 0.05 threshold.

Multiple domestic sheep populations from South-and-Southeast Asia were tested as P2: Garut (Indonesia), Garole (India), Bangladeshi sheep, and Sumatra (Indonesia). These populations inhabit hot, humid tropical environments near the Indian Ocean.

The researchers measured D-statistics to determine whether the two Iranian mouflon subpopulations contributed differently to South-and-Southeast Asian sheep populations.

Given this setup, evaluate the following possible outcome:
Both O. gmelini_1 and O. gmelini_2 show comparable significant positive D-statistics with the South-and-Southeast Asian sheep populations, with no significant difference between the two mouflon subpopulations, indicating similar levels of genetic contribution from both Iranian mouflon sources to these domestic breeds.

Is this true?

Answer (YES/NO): NO